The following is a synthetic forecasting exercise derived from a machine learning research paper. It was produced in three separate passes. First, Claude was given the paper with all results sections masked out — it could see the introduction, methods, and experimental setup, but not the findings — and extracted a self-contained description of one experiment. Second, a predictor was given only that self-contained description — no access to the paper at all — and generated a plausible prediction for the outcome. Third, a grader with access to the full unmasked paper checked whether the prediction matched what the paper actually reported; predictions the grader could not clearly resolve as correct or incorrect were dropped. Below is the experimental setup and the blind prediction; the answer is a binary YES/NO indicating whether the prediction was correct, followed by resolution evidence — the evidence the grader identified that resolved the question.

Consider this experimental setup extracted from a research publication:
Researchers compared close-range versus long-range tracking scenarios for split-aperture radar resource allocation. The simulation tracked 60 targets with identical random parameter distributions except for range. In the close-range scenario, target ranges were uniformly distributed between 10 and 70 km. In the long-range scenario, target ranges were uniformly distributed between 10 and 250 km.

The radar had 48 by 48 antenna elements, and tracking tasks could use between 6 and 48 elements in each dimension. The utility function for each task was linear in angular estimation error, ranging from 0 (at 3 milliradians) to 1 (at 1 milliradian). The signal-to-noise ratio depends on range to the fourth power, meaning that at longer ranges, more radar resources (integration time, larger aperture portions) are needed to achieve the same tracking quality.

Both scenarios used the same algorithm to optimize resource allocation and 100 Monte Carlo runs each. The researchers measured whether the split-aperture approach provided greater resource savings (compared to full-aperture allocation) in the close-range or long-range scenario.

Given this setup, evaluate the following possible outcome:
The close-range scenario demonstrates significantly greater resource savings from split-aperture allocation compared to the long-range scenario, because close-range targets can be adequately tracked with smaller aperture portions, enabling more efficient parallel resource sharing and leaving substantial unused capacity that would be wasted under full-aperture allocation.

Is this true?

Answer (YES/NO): YES